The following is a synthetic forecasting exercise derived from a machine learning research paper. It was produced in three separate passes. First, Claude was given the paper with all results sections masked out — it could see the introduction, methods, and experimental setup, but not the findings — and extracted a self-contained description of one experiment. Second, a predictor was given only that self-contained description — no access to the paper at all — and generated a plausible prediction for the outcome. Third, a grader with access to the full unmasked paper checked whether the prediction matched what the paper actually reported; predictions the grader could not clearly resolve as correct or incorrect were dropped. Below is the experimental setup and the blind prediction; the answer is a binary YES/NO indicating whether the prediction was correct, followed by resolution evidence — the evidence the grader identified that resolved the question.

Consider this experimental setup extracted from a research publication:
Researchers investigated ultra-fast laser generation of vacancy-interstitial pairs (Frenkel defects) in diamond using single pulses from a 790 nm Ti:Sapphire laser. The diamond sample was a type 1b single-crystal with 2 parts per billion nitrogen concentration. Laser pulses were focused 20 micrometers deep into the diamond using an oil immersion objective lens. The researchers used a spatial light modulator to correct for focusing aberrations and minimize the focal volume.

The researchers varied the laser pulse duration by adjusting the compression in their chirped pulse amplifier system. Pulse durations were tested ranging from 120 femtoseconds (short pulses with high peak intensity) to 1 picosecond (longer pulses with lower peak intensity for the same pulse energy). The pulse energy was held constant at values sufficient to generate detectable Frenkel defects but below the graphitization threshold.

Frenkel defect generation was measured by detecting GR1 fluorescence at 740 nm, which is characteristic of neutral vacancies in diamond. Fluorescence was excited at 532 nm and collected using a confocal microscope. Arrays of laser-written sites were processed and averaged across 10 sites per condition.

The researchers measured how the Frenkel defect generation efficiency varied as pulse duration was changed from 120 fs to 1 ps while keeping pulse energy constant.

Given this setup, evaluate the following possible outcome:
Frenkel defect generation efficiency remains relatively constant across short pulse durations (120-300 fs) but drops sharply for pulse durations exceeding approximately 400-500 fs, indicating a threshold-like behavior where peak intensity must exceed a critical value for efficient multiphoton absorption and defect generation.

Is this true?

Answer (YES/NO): NO